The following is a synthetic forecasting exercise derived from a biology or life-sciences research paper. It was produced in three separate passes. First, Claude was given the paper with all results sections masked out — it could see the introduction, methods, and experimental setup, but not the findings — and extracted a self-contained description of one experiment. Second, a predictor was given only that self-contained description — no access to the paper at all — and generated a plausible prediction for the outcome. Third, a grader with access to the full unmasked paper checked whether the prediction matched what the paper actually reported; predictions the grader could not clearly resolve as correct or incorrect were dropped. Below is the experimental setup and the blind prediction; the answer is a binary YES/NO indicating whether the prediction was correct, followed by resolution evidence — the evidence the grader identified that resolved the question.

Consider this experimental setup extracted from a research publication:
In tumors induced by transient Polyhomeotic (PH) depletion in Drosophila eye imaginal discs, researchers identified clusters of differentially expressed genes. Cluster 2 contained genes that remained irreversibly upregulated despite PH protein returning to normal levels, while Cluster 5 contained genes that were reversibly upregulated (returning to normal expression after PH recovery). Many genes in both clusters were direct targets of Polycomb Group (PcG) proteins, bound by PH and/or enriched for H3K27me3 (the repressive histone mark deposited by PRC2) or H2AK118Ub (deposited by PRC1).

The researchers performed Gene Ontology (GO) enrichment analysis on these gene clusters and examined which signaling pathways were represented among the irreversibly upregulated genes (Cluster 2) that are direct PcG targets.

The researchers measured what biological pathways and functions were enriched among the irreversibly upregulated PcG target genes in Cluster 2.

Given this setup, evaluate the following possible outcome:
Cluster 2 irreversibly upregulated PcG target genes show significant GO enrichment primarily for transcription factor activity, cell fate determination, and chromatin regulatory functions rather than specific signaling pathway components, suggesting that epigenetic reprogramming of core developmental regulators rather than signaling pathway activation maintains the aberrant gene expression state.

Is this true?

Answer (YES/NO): NO